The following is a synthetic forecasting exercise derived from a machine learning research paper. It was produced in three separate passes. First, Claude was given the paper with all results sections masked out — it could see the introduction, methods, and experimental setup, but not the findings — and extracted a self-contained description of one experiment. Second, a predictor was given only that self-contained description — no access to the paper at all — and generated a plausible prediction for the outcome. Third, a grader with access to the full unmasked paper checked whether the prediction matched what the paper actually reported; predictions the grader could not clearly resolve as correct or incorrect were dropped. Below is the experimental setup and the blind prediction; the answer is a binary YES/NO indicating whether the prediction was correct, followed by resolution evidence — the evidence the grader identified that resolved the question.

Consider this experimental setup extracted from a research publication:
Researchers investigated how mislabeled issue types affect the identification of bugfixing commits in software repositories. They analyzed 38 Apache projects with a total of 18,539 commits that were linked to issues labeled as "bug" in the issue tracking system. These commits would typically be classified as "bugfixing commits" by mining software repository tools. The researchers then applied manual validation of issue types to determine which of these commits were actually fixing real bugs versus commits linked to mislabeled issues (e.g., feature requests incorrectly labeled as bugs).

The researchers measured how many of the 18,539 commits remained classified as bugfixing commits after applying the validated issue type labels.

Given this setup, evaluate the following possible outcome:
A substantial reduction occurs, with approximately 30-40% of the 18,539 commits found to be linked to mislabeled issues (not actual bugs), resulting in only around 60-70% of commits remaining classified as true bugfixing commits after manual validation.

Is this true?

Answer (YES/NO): NO